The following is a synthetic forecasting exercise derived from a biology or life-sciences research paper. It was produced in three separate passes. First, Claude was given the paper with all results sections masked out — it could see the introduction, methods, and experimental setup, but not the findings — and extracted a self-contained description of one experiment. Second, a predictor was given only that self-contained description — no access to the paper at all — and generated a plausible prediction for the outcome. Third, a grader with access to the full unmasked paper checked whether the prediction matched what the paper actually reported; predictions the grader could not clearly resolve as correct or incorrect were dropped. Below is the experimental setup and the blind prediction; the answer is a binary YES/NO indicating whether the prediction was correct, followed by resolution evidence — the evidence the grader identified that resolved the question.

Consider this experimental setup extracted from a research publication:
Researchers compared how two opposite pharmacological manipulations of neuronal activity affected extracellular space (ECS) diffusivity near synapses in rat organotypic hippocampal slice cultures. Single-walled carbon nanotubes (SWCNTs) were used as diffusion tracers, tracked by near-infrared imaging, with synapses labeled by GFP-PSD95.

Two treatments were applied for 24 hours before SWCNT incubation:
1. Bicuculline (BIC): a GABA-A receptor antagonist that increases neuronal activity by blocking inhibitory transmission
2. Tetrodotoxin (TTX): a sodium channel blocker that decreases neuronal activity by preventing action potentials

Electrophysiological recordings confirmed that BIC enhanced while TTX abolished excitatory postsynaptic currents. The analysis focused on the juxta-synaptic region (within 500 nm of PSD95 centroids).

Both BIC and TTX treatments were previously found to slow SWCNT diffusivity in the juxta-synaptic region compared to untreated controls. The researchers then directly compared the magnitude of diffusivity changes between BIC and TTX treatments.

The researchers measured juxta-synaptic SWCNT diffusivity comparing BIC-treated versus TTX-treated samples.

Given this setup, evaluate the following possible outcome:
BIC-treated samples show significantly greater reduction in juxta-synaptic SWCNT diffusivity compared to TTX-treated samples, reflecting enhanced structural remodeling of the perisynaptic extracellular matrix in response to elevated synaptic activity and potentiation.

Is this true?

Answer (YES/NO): NO